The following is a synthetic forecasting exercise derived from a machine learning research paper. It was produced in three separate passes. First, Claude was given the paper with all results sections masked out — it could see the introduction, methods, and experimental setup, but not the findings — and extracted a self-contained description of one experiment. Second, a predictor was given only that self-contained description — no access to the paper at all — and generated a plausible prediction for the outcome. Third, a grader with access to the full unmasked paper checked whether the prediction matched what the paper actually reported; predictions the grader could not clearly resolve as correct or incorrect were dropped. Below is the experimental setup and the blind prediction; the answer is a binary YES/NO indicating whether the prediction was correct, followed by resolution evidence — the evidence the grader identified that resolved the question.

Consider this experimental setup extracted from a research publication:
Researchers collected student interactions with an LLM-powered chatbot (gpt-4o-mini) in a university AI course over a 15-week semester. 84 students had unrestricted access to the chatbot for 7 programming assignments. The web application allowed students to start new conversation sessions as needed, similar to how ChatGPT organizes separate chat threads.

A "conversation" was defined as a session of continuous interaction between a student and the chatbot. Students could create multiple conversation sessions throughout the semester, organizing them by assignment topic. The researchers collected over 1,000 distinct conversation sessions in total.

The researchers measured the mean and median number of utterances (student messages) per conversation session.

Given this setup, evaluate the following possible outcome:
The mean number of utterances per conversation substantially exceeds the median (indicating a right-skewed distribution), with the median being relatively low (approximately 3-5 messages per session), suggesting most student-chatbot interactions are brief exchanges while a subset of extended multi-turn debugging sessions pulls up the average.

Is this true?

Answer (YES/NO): YES